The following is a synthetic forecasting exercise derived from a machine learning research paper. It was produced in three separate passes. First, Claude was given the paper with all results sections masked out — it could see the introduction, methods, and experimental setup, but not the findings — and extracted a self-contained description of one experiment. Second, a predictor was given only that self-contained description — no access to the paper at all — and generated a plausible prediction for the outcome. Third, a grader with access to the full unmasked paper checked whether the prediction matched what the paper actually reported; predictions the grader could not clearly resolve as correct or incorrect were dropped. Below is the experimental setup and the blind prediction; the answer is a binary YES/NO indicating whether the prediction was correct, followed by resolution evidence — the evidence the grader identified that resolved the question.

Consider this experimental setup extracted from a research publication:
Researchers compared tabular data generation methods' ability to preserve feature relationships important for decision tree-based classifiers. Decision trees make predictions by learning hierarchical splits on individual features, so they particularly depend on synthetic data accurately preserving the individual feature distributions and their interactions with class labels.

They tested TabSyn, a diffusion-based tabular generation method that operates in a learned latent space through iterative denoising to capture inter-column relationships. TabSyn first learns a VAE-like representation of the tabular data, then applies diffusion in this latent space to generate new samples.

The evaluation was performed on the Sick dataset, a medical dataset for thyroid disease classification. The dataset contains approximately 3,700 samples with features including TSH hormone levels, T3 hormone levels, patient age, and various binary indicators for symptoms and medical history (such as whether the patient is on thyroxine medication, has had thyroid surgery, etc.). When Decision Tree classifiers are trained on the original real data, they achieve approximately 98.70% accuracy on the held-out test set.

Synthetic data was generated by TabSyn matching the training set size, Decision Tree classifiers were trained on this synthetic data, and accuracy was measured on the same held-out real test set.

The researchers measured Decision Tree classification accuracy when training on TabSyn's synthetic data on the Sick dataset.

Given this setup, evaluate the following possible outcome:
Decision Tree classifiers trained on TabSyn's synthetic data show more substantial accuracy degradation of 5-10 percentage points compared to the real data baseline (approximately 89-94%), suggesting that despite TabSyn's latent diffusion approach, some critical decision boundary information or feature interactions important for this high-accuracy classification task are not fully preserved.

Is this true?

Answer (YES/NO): NO